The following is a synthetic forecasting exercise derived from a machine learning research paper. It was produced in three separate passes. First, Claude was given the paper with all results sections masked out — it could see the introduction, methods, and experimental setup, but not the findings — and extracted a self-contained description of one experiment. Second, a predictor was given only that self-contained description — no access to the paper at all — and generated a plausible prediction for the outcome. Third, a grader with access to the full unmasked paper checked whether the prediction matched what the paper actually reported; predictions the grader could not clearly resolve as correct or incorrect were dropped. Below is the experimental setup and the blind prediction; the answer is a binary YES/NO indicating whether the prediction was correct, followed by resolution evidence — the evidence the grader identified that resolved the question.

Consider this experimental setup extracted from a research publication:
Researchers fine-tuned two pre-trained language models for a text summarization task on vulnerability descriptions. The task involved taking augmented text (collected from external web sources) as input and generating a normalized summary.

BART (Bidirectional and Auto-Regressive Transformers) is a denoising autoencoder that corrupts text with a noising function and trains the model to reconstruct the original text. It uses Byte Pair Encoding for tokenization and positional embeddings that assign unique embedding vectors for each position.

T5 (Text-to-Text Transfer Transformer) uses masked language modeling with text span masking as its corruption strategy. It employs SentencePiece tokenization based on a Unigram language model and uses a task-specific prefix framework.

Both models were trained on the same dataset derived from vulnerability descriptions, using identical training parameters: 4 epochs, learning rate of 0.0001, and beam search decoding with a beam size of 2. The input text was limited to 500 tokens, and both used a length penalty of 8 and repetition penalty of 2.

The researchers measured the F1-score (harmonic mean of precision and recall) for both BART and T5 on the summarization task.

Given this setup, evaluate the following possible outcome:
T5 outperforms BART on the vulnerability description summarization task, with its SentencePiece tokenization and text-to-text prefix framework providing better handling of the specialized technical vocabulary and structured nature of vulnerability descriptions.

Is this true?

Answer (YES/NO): NO